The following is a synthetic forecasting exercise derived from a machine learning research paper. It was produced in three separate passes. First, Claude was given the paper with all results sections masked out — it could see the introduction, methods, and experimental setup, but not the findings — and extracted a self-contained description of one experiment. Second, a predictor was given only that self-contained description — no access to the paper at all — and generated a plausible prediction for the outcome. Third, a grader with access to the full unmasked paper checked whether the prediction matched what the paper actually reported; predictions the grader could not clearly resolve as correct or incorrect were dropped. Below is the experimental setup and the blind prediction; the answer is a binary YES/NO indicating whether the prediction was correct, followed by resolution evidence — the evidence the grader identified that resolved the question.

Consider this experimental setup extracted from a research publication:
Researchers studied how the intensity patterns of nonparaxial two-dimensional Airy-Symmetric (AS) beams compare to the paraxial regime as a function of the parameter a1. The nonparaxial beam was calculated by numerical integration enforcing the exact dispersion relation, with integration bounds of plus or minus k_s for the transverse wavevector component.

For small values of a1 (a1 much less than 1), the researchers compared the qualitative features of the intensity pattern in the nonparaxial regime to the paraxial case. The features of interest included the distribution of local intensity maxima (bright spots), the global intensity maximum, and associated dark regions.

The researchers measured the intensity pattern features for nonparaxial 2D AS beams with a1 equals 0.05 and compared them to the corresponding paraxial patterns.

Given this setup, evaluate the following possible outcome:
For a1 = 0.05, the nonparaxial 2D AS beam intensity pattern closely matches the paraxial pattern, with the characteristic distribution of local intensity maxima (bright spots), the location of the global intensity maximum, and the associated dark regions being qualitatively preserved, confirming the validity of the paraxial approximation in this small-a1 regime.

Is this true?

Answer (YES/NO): NO